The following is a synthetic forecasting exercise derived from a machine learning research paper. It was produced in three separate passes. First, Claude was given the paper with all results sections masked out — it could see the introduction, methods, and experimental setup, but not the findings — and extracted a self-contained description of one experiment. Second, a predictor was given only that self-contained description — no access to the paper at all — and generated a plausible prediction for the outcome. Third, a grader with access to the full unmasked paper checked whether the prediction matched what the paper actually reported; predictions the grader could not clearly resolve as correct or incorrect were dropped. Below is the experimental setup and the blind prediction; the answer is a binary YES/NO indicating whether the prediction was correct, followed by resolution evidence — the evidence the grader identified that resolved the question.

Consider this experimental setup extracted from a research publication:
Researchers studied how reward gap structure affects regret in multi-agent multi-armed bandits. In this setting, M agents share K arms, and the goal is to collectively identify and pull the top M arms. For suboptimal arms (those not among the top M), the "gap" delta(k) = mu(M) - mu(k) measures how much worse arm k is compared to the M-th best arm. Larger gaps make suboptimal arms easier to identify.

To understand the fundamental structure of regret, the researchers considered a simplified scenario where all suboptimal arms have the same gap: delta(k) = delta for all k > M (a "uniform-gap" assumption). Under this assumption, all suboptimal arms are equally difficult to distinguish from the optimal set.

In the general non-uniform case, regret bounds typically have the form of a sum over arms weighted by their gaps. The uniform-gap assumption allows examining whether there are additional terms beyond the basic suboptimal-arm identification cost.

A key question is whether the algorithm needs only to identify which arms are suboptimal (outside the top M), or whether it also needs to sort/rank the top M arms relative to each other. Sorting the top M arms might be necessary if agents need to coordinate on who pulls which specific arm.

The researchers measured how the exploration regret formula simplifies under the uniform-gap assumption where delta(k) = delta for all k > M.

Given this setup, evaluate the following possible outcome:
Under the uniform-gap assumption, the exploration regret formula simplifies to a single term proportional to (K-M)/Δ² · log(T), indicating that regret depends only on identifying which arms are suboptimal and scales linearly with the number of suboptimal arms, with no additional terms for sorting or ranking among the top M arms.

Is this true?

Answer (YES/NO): NO